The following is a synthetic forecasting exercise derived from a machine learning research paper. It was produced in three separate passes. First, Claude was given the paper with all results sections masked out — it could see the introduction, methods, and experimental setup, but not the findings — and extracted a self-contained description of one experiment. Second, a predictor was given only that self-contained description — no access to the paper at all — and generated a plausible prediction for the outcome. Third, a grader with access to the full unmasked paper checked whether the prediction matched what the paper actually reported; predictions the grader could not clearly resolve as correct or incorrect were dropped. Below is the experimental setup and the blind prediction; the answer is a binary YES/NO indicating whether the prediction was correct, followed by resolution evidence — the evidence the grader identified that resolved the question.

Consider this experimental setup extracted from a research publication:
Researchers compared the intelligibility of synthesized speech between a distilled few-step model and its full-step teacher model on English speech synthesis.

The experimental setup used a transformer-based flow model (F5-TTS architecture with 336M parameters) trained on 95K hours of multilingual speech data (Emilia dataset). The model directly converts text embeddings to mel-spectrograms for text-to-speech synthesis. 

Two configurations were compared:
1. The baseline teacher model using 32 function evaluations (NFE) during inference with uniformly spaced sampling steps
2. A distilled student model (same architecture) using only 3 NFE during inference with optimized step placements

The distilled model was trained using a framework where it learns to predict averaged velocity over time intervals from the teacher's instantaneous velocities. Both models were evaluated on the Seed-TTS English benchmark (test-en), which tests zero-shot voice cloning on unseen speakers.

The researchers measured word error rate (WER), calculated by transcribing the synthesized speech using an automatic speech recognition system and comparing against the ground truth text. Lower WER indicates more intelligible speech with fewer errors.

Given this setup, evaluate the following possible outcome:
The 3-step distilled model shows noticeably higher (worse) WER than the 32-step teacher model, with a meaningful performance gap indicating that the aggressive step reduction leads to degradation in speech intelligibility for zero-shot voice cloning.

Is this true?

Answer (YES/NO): NO